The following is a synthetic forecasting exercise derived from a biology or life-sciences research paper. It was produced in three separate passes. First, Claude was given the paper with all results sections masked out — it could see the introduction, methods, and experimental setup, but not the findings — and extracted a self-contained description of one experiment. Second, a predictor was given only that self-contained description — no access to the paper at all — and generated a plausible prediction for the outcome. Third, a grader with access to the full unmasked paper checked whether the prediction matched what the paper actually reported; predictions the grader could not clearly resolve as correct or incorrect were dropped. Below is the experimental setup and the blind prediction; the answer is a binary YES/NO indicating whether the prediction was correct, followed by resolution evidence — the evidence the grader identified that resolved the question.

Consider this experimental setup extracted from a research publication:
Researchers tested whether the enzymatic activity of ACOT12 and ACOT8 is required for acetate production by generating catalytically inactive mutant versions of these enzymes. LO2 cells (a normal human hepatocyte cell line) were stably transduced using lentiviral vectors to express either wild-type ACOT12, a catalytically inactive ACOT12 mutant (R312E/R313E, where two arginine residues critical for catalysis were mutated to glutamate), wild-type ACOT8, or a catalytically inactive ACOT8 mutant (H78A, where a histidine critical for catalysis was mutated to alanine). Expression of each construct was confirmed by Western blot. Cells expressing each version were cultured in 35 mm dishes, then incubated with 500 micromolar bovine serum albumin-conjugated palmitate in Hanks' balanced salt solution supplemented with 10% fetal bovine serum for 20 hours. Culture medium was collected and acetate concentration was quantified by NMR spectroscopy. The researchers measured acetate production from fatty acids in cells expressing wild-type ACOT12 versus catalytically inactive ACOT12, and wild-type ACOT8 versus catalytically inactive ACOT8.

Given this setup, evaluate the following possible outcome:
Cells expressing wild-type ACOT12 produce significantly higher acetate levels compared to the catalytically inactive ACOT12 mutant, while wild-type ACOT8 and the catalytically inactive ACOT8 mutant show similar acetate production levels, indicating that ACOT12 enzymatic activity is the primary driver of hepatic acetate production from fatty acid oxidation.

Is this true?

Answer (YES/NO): NO